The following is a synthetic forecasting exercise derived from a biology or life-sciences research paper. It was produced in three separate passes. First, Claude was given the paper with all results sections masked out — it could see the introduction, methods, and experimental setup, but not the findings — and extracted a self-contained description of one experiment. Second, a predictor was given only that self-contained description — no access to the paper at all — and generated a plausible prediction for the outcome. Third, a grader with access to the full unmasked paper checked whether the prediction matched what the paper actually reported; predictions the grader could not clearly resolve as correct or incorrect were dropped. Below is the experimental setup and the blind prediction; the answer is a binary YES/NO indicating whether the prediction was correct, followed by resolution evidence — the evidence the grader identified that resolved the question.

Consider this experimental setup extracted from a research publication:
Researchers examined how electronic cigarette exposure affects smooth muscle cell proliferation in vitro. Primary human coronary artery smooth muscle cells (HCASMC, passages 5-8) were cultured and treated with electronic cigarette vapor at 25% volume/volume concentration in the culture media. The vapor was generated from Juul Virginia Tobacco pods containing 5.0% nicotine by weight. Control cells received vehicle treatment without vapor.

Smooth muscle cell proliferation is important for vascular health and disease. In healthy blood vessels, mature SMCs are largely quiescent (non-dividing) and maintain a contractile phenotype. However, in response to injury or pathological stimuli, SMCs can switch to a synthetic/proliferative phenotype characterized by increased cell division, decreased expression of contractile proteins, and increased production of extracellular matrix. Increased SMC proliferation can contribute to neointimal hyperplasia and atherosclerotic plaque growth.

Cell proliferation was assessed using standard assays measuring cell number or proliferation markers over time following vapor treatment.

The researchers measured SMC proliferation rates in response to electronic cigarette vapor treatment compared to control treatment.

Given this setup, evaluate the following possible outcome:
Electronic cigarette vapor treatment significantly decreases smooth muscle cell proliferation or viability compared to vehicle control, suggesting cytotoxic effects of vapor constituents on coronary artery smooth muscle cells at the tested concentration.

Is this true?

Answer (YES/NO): NO